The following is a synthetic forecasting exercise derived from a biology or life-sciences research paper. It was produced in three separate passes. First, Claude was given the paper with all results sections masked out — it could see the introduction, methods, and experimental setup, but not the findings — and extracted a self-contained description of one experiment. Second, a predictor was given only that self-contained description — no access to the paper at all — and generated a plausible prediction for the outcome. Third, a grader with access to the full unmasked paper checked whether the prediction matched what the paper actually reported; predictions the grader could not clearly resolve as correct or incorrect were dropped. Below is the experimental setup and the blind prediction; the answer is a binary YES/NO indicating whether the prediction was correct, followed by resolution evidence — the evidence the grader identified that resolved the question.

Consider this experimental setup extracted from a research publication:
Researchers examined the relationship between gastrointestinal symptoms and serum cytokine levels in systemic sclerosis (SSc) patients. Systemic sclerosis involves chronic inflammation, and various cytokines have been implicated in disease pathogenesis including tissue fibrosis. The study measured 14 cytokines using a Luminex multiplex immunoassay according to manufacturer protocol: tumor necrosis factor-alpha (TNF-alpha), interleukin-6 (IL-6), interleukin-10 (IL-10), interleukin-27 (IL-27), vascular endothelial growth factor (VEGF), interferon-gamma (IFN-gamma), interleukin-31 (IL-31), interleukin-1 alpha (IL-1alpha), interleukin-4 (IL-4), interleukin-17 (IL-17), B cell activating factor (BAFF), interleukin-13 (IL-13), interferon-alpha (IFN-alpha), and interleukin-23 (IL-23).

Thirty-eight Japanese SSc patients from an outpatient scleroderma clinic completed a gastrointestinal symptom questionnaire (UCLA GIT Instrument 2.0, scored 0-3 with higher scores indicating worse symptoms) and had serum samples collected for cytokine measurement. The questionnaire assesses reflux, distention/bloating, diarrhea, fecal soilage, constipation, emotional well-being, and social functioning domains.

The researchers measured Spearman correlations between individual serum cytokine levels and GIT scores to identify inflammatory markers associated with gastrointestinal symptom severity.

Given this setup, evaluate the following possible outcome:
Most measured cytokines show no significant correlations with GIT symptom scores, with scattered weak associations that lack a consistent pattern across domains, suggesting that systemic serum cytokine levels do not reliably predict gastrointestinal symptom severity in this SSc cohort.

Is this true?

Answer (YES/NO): NO